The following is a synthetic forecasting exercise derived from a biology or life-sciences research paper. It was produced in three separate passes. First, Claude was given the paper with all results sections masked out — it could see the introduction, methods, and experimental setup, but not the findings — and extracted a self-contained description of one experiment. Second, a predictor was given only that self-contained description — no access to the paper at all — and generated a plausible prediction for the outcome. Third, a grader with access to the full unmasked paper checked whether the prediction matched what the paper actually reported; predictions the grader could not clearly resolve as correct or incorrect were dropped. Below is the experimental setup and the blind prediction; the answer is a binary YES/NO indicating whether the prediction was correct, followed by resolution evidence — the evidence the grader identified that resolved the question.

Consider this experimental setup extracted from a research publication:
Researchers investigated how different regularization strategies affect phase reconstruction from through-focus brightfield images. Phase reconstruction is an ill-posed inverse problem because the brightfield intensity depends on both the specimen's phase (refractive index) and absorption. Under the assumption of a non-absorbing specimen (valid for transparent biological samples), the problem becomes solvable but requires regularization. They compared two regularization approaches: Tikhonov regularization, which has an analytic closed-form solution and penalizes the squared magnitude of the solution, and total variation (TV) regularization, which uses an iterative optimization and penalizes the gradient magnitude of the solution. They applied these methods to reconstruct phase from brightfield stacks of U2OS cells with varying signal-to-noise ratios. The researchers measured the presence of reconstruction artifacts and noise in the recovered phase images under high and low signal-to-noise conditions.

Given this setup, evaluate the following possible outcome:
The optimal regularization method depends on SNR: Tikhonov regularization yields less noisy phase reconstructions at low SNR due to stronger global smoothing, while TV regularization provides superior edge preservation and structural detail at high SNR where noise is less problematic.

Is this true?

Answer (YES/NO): NO